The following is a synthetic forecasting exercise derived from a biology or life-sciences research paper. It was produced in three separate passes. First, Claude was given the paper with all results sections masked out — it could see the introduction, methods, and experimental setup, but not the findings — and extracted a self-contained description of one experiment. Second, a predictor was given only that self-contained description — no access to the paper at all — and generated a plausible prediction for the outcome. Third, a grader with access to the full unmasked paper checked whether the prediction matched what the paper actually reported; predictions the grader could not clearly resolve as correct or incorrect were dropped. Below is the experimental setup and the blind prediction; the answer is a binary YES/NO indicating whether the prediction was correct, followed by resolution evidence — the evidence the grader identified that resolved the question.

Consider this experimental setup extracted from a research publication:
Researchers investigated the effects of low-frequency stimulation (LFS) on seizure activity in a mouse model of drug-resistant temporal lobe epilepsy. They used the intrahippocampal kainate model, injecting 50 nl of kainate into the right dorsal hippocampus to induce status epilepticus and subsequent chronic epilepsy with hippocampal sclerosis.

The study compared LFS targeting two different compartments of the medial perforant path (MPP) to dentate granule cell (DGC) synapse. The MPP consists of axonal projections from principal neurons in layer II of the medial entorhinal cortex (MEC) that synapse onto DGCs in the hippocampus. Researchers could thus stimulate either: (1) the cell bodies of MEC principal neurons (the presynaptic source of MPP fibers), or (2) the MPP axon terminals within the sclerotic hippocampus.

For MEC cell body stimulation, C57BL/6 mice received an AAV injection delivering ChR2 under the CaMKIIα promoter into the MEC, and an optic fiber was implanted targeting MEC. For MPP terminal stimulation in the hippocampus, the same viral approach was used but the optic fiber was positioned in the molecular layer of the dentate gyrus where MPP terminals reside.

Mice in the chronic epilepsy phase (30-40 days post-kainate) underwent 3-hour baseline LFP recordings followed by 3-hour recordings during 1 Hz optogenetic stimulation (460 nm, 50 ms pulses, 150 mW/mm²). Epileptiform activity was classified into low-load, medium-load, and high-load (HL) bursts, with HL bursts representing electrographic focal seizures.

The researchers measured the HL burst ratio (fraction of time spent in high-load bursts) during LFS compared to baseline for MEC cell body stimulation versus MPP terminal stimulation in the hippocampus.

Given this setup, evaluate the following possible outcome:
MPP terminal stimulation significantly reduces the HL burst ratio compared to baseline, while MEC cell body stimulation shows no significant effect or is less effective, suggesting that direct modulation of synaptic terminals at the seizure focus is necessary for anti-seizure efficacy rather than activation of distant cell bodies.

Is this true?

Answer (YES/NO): YES